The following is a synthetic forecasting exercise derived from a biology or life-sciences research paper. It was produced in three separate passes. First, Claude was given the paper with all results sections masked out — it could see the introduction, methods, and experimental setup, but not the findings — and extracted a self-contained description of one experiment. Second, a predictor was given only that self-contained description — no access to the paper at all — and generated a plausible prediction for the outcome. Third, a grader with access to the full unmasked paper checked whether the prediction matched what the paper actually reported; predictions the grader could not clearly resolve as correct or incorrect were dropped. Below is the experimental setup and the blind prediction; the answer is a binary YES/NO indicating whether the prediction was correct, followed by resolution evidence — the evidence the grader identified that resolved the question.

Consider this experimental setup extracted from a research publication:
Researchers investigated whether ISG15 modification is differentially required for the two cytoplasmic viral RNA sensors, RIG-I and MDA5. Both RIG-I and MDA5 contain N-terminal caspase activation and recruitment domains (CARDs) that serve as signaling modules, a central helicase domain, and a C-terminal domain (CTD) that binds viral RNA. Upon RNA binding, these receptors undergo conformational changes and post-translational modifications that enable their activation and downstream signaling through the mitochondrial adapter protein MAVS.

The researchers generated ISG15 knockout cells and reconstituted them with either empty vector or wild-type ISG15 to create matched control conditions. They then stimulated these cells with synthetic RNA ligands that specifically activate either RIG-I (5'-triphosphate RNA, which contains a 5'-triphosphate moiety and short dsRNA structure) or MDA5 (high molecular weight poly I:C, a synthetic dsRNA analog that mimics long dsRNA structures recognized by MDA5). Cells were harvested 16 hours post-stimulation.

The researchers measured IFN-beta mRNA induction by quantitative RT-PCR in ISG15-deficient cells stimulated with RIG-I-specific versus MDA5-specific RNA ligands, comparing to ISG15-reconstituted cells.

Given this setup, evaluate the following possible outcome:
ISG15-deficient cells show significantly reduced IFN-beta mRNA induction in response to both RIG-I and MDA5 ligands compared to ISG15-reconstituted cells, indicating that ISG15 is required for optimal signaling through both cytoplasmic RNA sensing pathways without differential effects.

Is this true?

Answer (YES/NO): NO